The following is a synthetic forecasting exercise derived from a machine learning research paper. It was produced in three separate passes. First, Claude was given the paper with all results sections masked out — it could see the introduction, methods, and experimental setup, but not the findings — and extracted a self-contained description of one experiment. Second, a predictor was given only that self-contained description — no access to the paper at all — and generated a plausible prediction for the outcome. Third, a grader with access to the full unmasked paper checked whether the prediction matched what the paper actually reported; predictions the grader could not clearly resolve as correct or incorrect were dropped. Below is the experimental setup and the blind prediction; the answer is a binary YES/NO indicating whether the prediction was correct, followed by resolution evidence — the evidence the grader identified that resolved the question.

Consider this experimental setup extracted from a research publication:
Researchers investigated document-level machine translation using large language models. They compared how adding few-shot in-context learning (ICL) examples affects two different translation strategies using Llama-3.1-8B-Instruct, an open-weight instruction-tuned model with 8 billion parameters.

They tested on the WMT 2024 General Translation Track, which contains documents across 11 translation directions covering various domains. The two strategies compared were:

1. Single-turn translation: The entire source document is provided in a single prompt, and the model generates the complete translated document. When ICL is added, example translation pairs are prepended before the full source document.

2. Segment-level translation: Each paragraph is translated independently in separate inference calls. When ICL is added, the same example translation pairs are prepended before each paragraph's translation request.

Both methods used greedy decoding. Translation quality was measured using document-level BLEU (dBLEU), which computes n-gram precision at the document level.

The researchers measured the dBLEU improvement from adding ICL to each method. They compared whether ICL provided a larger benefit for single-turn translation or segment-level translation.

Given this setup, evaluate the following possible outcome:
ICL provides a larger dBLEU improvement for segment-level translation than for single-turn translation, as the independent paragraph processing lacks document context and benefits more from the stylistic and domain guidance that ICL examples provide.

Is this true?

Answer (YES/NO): YES